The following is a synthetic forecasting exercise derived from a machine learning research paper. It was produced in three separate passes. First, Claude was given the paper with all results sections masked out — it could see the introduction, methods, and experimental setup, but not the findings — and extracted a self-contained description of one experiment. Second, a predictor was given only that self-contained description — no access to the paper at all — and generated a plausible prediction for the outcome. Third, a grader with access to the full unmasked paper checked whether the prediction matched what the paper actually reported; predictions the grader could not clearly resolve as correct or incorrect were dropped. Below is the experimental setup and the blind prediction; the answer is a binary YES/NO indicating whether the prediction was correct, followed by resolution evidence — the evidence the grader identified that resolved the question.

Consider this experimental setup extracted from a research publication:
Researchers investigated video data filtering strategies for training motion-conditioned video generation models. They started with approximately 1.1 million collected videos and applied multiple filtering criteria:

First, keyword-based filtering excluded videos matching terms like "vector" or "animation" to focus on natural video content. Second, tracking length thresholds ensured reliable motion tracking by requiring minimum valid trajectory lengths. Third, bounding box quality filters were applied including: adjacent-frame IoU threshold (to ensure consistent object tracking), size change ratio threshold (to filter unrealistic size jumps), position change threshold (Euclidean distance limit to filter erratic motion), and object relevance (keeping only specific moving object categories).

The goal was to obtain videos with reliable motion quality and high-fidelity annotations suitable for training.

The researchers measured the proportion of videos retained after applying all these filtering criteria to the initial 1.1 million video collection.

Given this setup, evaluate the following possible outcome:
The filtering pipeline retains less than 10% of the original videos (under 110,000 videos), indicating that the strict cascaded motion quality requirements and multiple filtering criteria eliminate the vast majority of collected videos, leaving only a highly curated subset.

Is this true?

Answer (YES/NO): NO